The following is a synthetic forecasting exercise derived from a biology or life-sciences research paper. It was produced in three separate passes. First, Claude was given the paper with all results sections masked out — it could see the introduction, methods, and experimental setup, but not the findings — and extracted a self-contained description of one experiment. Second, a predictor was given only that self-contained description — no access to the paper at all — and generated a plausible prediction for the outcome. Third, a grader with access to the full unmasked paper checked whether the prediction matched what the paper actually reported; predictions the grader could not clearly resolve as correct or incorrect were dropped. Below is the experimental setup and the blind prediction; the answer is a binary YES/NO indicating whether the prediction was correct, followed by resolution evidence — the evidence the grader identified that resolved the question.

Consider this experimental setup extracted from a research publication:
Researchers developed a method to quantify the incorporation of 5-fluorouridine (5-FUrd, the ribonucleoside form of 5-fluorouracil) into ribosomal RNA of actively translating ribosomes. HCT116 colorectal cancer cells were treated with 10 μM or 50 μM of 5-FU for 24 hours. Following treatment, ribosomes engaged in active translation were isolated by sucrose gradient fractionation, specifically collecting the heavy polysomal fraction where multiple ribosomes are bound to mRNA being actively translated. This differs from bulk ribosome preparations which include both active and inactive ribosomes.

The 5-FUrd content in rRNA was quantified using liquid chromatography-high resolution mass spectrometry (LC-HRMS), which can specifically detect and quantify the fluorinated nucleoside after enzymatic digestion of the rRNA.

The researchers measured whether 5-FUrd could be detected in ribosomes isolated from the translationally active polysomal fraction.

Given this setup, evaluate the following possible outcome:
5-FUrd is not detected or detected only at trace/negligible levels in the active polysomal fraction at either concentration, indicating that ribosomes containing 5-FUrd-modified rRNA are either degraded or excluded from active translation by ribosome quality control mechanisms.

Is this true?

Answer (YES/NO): NO